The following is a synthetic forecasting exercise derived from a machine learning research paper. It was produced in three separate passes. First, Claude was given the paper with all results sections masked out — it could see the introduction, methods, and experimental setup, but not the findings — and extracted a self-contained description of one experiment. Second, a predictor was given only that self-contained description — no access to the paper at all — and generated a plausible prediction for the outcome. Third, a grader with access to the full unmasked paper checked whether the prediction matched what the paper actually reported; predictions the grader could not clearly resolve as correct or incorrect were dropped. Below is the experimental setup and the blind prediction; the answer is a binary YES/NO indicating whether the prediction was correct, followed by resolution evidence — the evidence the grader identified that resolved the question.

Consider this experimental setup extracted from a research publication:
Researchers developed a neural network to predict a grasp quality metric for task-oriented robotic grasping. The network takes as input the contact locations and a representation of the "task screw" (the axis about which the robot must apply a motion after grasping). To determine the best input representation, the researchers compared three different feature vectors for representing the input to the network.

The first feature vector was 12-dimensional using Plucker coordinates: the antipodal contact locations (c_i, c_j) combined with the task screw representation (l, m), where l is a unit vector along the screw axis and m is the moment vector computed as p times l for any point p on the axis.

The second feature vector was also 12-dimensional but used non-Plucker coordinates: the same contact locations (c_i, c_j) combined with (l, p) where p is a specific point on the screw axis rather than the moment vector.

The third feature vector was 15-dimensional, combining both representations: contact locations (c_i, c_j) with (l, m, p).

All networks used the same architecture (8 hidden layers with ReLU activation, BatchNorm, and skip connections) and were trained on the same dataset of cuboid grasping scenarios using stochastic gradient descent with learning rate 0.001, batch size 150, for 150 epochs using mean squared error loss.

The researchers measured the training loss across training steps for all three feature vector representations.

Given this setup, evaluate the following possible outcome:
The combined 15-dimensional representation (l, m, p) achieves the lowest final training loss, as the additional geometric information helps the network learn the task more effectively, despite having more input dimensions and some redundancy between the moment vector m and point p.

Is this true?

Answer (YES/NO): NO